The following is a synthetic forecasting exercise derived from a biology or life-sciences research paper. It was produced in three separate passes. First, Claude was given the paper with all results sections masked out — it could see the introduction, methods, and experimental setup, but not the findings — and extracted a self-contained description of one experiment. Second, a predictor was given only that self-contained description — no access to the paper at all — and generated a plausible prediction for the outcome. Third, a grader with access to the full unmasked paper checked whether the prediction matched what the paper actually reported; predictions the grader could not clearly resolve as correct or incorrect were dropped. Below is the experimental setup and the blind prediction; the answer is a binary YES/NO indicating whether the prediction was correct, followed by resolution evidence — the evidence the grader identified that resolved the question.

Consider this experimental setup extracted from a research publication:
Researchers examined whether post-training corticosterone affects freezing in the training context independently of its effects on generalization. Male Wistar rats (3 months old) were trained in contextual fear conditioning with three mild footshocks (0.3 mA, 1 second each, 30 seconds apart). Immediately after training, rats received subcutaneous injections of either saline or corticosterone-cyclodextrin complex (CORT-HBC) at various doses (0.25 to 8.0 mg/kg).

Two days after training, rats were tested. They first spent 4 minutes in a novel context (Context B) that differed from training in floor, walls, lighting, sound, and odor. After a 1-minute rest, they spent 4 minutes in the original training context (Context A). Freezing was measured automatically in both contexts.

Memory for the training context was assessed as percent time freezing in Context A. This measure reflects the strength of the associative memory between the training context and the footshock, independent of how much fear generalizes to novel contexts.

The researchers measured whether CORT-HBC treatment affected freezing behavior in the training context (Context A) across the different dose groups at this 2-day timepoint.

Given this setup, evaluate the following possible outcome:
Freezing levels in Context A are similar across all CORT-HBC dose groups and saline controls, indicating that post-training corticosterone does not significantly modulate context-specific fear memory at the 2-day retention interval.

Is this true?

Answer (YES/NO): YES